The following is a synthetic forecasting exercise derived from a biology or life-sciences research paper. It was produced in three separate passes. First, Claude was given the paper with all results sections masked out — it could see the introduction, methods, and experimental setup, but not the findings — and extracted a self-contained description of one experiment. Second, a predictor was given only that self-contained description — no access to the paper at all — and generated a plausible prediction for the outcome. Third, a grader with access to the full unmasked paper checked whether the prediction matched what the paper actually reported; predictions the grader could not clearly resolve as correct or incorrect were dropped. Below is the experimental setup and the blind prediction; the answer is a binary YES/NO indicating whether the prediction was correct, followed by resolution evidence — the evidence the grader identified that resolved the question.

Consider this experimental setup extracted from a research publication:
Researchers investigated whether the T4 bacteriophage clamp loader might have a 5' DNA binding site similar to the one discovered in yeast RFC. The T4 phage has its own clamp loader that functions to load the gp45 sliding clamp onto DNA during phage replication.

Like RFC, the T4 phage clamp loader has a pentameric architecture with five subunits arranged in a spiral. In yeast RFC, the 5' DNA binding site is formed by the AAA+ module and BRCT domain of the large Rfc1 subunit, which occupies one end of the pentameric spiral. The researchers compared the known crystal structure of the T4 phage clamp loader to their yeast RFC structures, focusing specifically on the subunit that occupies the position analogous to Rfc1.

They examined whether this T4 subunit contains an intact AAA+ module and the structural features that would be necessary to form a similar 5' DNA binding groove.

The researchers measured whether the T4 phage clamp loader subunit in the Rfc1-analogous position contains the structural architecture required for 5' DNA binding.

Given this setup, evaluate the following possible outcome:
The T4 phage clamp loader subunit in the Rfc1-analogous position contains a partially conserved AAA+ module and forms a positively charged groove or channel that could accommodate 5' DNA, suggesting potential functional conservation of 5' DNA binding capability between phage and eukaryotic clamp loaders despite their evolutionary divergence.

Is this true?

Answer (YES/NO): NO